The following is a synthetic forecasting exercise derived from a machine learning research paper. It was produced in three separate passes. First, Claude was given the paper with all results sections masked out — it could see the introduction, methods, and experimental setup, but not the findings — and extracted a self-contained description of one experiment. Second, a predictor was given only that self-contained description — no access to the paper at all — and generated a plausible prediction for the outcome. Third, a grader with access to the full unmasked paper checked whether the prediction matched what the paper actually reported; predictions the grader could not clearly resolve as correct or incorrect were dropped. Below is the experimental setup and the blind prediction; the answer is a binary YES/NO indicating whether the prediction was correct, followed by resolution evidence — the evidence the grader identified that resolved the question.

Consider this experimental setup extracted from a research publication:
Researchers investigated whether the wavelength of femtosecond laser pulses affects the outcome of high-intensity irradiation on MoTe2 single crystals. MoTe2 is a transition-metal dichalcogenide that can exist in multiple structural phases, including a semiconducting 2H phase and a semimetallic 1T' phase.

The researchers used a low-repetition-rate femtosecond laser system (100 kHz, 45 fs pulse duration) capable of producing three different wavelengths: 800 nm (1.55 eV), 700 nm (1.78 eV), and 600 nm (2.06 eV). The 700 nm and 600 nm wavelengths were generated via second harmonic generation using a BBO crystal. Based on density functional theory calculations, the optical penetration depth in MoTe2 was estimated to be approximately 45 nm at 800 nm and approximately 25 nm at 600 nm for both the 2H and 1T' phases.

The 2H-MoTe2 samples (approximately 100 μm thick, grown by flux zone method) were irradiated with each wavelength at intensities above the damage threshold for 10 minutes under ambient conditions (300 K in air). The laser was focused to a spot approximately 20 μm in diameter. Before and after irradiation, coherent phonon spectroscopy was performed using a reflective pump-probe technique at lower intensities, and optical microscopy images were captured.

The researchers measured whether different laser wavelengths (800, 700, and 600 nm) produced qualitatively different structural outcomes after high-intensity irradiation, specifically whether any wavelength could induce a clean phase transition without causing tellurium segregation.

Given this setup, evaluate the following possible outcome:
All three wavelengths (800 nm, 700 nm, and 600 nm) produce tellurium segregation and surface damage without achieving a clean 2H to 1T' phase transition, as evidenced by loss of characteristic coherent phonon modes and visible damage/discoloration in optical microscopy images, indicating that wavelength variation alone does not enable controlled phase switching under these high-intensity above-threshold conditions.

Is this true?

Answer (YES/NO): NO